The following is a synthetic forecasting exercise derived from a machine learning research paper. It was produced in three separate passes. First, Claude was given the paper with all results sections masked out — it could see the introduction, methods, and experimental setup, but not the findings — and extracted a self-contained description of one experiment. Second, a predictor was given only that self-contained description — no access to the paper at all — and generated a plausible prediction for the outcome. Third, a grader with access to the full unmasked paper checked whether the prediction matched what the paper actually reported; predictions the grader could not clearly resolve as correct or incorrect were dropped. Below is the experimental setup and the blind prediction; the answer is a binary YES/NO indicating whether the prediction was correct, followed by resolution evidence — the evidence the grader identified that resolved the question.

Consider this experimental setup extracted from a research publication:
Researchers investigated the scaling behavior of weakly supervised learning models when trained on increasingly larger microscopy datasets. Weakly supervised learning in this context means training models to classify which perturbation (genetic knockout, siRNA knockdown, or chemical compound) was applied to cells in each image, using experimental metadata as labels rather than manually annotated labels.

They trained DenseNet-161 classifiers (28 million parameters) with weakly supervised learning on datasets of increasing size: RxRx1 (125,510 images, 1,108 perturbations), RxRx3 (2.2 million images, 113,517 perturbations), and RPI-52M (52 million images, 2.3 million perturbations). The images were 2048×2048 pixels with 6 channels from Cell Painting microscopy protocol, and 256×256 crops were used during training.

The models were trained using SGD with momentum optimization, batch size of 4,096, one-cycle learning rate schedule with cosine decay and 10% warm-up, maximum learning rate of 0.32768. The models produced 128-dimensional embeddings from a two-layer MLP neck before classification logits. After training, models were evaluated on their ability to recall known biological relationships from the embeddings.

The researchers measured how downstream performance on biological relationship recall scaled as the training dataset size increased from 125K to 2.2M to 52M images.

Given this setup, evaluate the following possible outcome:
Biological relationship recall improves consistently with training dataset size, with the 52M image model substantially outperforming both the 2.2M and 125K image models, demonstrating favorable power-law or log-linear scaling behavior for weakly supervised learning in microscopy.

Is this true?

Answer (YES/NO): NO